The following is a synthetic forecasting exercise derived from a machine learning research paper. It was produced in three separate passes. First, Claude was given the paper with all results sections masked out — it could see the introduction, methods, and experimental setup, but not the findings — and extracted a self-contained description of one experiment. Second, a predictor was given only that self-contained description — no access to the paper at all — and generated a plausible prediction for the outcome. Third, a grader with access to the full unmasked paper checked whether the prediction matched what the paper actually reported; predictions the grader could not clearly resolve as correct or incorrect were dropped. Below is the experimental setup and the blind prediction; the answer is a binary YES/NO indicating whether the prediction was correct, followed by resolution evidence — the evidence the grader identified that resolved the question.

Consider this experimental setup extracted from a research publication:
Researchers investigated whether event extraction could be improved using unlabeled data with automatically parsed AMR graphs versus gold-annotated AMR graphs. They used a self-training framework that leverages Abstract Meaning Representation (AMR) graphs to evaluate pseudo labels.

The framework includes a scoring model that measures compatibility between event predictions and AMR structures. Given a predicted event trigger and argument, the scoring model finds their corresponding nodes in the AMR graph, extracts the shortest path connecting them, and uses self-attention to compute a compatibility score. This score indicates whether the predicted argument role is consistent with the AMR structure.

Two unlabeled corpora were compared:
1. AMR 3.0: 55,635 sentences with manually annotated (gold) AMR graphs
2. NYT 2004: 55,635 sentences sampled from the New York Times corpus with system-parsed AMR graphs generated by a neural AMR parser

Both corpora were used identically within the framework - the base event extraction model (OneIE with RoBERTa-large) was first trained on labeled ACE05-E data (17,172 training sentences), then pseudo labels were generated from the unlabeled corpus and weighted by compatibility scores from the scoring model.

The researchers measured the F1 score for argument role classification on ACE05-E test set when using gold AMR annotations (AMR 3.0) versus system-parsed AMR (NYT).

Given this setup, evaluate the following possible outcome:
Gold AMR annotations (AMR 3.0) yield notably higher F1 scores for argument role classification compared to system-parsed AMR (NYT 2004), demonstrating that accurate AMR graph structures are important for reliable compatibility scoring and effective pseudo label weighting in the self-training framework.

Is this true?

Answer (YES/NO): NO